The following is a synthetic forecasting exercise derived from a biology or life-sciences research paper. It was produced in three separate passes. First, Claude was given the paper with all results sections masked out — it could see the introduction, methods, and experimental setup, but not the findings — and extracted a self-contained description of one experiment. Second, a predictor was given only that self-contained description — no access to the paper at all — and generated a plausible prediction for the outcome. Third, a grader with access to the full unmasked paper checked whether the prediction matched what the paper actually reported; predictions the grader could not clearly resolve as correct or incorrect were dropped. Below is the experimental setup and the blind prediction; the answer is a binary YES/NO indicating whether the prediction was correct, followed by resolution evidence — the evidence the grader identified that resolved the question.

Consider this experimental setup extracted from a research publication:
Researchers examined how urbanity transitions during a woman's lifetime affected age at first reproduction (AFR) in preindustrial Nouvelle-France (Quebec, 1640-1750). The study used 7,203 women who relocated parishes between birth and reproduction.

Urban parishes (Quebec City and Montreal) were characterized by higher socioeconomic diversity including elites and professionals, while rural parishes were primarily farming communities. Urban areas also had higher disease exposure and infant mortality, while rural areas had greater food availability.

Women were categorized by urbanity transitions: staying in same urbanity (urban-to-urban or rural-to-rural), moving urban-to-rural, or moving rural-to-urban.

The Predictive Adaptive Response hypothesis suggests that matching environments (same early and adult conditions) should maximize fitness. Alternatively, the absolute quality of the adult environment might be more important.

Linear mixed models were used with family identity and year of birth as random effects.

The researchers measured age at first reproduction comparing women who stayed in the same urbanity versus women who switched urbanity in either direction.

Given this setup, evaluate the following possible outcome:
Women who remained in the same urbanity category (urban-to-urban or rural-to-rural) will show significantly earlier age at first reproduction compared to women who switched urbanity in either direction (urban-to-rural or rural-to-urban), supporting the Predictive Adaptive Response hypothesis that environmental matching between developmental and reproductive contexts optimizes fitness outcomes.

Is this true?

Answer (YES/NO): NO